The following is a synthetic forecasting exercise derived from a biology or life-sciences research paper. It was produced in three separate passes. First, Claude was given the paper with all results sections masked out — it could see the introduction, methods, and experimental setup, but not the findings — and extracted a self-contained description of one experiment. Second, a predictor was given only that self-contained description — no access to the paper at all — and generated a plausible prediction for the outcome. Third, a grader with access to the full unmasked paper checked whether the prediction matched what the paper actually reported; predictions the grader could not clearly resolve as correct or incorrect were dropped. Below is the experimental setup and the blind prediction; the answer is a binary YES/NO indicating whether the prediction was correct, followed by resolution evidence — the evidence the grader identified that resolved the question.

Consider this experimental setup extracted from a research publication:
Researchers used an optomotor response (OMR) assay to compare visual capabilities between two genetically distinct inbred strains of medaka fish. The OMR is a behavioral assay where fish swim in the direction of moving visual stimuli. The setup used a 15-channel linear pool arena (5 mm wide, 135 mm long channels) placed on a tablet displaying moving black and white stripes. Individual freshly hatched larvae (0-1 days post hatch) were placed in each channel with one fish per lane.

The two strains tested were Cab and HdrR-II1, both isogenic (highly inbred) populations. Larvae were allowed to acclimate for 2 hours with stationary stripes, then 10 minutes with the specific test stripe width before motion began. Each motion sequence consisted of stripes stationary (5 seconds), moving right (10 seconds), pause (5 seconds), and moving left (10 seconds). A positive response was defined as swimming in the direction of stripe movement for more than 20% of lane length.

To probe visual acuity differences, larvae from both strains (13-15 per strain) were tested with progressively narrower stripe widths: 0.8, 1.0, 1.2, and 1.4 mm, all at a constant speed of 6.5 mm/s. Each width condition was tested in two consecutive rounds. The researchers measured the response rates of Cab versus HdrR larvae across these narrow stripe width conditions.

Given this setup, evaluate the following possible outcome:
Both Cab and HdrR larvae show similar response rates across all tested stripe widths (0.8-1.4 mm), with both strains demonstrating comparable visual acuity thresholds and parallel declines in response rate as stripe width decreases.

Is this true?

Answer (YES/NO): NO